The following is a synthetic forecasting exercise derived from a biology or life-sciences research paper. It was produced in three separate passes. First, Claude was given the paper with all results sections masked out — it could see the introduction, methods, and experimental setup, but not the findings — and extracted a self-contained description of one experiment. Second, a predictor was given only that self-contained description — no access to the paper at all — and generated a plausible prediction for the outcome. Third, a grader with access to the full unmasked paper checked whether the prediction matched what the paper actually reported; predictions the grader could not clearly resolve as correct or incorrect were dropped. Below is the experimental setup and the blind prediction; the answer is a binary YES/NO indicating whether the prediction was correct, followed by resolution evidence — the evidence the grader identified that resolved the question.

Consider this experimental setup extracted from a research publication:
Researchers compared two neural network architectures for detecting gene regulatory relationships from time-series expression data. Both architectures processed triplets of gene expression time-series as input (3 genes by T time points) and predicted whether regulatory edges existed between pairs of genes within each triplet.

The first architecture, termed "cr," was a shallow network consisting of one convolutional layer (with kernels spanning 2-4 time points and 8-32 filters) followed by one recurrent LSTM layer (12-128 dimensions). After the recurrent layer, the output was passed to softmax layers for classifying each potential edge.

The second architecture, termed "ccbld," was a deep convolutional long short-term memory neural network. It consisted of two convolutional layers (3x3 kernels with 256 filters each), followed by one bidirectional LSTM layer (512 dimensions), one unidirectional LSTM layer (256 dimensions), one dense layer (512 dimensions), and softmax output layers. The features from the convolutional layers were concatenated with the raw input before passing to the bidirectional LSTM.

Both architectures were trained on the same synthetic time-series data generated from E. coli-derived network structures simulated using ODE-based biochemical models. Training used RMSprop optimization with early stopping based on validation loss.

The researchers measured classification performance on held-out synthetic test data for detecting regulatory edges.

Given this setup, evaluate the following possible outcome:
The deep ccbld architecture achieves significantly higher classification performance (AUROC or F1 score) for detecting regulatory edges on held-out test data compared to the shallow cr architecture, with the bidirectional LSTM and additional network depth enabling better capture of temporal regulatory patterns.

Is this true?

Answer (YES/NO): YES